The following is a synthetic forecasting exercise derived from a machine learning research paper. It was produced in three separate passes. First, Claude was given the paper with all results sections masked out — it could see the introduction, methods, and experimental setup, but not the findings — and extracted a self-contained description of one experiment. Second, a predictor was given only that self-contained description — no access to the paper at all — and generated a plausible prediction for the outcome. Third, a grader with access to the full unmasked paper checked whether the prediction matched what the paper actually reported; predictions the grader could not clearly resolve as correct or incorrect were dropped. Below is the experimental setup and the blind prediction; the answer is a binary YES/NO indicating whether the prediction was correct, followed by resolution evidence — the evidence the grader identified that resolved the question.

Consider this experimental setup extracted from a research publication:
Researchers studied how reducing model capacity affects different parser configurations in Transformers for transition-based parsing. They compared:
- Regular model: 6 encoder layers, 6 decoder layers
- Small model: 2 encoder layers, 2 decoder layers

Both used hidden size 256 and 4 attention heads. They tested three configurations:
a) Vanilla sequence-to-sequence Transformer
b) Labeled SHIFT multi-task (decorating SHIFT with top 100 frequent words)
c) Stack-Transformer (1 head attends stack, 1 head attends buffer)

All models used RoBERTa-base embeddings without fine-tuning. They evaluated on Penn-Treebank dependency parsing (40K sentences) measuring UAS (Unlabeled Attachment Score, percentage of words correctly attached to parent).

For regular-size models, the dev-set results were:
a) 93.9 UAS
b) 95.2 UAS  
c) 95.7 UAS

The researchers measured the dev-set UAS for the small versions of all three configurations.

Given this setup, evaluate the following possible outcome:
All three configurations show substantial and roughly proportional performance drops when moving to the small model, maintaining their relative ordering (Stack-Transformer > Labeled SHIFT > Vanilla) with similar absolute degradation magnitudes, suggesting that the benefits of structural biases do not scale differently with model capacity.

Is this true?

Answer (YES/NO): NO